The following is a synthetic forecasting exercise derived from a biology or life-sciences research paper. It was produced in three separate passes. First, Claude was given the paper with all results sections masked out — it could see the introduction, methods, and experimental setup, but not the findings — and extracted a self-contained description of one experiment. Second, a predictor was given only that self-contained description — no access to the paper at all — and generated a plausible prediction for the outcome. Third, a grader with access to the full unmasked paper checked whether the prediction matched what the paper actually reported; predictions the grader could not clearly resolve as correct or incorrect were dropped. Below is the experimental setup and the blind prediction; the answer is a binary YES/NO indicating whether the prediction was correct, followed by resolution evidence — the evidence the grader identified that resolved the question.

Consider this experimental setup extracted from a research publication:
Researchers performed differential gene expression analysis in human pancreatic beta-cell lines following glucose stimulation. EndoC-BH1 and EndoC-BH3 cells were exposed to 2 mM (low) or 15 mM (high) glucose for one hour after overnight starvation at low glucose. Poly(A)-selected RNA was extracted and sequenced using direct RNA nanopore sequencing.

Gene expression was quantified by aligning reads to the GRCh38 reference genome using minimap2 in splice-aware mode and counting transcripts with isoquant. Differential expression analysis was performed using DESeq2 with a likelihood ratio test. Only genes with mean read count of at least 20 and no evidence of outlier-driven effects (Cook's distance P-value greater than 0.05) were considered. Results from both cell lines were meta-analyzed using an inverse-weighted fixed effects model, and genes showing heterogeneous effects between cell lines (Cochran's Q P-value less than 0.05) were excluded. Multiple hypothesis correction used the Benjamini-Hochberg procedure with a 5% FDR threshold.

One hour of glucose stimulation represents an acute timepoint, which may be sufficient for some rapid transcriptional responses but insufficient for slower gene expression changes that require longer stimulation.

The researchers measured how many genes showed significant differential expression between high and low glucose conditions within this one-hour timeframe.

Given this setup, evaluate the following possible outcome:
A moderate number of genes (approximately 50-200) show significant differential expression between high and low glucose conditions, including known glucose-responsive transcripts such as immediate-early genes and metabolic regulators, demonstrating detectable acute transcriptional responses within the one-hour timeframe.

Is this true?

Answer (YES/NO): NO